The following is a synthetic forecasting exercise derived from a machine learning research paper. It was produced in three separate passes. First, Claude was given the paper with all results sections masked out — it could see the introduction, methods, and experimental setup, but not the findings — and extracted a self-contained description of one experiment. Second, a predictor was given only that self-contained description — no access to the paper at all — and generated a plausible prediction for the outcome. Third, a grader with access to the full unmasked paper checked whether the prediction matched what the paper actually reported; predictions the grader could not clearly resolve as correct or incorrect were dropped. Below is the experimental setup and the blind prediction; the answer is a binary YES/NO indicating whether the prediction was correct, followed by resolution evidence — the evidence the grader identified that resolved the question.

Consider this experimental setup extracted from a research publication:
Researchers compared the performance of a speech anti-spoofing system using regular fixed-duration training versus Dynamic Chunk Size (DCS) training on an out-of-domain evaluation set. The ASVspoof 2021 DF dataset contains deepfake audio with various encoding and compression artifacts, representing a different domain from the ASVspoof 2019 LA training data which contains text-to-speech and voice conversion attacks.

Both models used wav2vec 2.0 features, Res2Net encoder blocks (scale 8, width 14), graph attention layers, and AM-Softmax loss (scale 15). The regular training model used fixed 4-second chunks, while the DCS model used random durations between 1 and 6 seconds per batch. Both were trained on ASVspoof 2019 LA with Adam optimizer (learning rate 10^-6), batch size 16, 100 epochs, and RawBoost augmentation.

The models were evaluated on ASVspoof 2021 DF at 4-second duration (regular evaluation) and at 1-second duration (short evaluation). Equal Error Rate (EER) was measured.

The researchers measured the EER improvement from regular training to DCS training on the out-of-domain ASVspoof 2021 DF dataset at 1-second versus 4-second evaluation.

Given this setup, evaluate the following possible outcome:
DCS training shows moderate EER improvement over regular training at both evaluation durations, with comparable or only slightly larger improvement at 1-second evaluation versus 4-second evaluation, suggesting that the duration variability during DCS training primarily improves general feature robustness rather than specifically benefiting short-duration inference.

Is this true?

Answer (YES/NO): NO